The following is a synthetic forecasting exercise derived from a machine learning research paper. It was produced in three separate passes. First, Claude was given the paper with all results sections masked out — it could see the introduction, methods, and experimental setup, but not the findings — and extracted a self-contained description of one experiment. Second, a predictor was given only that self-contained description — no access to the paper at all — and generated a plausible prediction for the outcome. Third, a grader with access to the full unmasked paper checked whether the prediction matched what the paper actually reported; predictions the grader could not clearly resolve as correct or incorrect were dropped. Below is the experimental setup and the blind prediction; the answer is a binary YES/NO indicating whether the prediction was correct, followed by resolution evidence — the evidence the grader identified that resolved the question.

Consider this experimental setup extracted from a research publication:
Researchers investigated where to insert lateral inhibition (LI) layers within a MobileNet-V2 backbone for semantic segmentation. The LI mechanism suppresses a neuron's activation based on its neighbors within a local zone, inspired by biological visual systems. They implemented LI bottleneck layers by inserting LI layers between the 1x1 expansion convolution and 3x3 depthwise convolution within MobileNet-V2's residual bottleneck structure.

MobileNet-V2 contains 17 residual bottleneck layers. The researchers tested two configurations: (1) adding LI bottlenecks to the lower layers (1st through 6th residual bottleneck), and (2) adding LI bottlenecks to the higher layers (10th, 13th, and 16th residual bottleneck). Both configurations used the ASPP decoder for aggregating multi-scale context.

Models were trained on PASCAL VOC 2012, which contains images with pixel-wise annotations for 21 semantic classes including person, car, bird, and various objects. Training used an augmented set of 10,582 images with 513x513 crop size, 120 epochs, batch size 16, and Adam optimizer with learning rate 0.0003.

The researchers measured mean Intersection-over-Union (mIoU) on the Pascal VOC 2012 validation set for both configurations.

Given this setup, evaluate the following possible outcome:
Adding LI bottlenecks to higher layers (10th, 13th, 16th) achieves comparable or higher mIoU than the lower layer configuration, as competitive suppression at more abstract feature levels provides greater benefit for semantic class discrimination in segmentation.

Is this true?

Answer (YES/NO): YES